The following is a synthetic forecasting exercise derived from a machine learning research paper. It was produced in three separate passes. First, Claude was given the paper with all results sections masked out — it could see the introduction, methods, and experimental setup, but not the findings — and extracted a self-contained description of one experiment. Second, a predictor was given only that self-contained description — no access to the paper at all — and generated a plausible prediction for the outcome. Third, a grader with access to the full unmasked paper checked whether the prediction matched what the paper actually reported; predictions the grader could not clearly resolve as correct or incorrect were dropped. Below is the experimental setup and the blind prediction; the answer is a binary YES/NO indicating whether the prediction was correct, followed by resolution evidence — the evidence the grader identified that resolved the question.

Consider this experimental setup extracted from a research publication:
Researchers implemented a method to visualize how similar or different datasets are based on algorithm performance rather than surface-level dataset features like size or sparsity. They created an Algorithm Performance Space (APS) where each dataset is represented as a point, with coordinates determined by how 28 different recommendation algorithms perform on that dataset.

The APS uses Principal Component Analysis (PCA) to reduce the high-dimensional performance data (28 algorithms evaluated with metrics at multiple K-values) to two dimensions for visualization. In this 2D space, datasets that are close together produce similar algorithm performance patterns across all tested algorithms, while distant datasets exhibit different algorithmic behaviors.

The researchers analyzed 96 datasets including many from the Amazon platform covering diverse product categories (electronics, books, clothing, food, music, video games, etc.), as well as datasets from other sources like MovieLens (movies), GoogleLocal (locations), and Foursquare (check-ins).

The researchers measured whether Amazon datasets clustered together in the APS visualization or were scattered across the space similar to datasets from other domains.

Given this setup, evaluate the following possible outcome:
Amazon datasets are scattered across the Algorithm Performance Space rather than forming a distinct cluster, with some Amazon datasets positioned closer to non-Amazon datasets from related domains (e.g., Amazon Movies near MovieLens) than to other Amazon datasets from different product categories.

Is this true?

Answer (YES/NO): NO